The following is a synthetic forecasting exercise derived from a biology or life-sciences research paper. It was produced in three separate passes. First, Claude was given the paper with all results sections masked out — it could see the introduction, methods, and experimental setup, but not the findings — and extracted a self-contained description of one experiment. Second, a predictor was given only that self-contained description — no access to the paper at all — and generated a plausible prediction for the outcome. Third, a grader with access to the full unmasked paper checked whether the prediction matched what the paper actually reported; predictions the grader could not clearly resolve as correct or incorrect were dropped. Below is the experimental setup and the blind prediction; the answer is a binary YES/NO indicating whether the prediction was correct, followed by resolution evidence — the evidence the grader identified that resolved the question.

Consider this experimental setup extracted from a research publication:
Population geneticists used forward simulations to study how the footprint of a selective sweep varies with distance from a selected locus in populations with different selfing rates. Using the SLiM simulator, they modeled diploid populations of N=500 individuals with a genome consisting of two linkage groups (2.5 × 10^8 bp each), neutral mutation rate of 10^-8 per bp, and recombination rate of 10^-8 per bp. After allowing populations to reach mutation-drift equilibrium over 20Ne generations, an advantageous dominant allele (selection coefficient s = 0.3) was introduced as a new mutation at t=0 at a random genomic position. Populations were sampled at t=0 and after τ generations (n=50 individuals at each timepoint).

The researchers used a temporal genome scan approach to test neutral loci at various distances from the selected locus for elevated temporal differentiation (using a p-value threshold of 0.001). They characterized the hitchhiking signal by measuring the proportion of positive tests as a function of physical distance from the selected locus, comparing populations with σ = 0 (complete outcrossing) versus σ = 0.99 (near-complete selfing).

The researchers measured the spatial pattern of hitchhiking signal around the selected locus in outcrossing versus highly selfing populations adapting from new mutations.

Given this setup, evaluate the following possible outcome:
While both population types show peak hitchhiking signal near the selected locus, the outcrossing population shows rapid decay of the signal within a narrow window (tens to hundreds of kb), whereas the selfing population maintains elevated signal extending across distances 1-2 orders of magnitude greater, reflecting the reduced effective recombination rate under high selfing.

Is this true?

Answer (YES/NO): NO